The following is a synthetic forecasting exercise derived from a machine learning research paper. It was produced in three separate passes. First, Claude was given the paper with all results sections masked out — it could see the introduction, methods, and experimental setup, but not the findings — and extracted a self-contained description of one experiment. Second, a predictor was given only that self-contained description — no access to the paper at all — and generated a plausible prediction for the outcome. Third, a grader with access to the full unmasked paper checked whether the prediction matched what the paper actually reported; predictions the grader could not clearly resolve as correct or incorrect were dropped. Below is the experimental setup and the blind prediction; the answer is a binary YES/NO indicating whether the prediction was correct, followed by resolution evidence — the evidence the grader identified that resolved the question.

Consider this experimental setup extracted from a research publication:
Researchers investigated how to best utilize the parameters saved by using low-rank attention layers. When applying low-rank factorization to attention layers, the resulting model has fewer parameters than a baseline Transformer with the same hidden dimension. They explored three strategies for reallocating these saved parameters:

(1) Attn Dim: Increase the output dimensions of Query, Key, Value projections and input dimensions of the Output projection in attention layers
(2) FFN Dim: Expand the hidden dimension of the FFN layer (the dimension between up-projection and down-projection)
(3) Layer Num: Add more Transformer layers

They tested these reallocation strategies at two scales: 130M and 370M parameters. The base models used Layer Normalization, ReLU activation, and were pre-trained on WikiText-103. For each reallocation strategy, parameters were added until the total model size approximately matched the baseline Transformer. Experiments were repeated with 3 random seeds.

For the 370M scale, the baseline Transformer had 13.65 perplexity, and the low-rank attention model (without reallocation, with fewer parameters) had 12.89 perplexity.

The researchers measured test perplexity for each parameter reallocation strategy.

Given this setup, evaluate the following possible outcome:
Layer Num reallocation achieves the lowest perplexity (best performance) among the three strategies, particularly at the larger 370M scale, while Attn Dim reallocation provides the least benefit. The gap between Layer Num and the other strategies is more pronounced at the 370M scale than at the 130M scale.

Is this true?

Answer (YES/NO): NO